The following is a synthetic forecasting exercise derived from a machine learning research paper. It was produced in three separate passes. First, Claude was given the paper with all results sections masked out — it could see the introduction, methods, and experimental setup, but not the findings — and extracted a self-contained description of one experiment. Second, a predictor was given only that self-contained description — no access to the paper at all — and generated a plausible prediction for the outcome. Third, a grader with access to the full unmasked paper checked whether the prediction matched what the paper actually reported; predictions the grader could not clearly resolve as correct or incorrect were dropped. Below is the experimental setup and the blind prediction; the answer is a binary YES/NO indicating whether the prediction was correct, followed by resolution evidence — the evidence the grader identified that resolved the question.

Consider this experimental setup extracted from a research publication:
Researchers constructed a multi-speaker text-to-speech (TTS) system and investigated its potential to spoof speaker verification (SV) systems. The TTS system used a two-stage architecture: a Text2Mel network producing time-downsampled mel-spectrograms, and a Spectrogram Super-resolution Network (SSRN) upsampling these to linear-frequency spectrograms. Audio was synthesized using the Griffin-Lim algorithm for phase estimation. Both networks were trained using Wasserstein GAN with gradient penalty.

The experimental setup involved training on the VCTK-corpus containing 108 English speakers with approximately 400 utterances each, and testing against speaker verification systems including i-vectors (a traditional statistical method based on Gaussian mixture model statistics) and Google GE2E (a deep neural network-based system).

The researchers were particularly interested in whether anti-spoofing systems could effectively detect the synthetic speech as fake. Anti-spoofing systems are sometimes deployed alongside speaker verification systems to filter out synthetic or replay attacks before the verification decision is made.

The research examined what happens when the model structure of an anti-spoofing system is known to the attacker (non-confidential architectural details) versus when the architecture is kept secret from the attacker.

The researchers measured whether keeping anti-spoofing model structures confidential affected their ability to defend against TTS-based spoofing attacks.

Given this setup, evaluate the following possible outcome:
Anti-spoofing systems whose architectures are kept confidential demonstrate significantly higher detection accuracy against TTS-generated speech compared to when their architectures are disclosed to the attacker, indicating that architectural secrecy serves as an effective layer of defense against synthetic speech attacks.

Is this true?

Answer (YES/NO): YES